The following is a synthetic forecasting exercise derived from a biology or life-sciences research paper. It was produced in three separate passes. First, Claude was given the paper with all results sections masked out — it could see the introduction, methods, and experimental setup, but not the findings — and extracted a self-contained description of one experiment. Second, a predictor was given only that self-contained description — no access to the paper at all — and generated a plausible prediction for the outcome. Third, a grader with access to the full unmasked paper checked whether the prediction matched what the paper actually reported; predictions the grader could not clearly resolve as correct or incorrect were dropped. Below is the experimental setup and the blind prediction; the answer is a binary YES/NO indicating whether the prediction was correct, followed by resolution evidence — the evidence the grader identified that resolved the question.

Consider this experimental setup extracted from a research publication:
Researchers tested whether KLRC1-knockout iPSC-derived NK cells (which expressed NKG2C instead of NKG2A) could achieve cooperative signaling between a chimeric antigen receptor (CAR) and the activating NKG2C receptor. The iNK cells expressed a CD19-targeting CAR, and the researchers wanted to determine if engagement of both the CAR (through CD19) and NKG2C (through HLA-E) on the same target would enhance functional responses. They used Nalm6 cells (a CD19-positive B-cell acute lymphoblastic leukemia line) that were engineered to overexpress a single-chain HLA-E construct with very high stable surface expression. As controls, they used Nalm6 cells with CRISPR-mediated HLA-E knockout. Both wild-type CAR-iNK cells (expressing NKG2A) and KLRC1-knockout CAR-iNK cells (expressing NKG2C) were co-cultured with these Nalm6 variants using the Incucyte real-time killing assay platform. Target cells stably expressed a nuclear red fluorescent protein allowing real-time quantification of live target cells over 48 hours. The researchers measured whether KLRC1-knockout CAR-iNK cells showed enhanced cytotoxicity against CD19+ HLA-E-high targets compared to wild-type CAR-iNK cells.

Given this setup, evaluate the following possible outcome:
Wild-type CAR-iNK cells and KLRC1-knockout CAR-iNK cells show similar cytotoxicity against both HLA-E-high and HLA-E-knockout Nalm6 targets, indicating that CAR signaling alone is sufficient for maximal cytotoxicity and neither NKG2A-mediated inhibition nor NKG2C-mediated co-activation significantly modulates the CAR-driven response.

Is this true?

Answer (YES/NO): NO